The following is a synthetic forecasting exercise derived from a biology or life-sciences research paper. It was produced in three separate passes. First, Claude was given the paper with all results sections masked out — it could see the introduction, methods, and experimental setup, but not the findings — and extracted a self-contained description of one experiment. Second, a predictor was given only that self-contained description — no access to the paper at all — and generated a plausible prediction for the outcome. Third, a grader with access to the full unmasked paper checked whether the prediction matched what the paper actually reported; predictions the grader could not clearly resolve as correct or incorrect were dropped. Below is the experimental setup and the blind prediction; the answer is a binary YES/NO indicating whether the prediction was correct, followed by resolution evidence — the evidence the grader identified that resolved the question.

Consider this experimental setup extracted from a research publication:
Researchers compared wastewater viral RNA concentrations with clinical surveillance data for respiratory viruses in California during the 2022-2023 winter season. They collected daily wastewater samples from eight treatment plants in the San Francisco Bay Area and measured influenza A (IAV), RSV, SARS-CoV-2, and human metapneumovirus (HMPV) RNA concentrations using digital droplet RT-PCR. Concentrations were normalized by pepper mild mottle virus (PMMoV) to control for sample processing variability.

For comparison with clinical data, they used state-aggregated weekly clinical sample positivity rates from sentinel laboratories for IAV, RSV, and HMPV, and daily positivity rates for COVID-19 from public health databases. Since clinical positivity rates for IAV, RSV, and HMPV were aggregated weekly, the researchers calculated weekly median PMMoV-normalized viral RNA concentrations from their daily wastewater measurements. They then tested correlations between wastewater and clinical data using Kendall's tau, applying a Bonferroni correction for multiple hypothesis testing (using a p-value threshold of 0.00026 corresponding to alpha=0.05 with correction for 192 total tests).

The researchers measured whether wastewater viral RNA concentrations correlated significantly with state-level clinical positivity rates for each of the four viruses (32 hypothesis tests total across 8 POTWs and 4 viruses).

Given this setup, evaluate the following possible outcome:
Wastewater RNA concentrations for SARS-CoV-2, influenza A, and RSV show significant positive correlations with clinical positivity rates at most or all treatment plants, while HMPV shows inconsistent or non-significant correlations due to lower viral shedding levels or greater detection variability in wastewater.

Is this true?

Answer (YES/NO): NO